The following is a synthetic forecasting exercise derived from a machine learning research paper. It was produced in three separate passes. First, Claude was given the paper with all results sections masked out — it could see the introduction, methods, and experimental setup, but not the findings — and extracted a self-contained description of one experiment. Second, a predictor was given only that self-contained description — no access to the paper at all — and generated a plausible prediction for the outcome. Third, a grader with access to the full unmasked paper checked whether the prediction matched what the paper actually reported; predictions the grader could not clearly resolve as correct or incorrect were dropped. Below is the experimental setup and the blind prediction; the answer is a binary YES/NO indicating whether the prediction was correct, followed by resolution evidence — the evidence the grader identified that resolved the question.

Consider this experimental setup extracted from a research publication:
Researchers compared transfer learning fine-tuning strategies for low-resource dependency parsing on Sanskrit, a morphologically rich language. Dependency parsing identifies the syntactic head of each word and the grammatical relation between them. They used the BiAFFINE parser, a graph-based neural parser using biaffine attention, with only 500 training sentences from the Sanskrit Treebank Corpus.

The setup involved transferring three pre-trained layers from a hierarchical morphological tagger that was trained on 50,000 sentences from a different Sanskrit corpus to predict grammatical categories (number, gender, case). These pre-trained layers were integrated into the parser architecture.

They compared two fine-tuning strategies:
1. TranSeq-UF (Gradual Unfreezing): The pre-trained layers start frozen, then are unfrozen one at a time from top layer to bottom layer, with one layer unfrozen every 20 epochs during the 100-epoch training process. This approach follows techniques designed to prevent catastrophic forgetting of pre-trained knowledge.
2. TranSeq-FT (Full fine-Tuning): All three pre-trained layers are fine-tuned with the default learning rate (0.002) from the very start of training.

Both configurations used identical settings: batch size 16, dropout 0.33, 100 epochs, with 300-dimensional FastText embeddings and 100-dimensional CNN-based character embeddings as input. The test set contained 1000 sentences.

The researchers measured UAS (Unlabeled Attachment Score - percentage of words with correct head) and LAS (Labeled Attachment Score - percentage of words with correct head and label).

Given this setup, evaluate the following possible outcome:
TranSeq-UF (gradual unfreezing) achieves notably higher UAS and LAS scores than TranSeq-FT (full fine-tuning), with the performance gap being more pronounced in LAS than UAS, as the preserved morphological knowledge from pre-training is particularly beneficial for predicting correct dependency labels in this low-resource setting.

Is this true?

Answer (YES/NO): NO